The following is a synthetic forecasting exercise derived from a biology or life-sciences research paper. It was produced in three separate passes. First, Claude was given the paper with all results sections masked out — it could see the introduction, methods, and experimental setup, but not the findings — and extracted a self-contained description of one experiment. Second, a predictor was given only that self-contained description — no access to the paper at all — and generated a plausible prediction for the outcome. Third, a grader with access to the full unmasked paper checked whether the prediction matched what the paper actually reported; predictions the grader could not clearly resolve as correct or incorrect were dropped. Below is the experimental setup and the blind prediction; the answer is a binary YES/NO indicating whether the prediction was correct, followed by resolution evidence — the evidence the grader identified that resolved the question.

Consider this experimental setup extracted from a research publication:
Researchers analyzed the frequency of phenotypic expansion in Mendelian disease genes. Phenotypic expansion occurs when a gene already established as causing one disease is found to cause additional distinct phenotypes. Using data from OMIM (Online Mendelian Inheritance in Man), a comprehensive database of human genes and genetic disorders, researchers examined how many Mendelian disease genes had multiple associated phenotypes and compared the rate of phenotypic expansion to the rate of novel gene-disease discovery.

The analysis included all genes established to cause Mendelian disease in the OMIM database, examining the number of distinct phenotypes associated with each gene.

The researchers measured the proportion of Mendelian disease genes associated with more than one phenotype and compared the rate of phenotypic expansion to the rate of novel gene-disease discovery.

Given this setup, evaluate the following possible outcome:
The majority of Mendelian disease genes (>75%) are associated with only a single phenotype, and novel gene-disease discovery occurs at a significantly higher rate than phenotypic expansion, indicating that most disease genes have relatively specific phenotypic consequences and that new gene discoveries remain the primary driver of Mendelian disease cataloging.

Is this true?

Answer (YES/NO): YES